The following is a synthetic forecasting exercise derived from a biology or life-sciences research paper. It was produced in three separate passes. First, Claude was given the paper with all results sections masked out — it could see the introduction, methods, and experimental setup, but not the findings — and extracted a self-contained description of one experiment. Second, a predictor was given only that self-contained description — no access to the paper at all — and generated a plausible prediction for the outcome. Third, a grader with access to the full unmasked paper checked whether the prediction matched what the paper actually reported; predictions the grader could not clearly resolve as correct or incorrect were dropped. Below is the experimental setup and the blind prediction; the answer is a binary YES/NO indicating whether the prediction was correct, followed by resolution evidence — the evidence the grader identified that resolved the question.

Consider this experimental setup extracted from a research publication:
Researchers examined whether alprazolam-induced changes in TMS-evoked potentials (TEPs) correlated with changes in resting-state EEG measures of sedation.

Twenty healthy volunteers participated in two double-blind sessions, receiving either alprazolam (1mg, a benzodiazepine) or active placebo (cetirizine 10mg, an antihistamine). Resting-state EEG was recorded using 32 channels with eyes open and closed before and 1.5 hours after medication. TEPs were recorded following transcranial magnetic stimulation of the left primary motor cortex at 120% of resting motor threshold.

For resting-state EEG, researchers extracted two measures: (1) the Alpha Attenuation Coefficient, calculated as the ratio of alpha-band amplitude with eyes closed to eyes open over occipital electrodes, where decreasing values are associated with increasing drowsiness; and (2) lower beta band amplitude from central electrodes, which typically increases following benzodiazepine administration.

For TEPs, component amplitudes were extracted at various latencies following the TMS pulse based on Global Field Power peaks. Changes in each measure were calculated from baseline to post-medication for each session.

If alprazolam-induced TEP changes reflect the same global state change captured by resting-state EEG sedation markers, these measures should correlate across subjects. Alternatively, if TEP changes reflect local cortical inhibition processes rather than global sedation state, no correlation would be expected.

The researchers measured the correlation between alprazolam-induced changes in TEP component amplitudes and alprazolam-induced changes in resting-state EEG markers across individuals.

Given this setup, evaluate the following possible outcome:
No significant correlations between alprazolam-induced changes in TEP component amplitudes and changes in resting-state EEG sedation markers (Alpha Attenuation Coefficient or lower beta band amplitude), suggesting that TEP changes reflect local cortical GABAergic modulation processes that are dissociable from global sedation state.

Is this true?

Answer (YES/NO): NO